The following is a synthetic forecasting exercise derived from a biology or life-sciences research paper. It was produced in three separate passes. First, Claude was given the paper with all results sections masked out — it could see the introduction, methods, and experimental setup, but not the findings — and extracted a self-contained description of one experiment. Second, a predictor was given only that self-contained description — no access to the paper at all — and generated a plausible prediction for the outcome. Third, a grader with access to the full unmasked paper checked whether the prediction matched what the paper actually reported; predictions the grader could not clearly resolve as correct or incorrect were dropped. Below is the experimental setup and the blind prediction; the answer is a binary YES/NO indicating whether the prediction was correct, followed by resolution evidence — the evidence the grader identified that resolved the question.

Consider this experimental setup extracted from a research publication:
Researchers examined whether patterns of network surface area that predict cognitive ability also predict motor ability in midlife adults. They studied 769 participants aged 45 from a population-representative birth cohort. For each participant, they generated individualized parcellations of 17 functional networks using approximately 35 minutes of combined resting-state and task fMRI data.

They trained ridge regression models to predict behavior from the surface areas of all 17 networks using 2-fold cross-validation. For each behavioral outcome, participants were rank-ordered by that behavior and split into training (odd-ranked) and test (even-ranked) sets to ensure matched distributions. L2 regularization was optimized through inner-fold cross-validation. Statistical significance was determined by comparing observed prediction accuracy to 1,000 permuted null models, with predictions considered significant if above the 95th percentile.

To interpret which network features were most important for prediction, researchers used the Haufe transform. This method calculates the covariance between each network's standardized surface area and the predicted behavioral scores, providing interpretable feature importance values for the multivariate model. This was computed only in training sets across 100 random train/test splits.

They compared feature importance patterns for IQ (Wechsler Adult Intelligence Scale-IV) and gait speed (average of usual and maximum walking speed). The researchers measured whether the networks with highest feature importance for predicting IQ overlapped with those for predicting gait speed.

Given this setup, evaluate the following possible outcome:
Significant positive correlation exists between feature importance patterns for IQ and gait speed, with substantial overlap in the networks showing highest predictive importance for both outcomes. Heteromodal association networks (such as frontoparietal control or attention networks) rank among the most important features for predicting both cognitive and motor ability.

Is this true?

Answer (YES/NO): NO